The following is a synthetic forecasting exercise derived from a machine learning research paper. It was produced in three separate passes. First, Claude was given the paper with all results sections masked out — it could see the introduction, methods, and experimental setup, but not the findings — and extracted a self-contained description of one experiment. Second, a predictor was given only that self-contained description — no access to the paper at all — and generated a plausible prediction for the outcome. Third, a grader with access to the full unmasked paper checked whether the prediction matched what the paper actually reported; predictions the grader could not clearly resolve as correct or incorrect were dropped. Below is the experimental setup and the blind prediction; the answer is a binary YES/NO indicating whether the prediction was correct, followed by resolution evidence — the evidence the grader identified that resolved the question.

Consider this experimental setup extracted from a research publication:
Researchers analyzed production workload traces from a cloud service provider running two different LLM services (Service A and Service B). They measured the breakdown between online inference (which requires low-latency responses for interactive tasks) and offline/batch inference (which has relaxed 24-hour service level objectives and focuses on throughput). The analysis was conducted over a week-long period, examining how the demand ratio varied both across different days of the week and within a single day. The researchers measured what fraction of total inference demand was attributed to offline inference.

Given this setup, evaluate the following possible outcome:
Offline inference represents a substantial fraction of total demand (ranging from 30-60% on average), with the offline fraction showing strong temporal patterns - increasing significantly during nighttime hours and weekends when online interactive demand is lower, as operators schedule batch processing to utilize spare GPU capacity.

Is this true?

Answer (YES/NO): NO